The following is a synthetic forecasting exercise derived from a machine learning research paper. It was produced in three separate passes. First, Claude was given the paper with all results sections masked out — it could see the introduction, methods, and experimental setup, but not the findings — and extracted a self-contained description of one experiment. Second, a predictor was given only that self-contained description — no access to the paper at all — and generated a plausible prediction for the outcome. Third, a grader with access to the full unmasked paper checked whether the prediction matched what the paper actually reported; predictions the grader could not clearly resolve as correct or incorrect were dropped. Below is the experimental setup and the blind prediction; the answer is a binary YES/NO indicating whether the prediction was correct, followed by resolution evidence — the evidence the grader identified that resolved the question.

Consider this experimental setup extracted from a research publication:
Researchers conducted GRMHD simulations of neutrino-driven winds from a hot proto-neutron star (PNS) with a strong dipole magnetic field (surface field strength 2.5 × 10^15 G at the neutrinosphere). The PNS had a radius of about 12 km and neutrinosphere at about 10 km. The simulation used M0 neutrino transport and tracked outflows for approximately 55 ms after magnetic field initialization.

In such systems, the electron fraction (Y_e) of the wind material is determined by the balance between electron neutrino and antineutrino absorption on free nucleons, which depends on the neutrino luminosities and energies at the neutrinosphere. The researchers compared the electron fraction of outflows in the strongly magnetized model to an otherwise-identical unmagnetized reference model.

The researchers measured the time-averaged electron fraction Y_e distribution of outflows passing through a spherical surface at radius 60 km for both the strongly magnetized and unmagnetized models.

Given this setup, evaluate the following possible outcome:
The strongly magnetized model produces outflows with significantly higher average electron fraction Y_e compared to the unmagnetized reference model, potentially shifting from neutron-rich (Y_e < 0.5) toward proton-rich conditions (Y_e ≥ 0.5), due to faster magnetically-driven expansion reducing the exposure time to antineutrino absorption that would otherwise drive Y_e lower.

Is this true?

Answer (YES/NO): NO